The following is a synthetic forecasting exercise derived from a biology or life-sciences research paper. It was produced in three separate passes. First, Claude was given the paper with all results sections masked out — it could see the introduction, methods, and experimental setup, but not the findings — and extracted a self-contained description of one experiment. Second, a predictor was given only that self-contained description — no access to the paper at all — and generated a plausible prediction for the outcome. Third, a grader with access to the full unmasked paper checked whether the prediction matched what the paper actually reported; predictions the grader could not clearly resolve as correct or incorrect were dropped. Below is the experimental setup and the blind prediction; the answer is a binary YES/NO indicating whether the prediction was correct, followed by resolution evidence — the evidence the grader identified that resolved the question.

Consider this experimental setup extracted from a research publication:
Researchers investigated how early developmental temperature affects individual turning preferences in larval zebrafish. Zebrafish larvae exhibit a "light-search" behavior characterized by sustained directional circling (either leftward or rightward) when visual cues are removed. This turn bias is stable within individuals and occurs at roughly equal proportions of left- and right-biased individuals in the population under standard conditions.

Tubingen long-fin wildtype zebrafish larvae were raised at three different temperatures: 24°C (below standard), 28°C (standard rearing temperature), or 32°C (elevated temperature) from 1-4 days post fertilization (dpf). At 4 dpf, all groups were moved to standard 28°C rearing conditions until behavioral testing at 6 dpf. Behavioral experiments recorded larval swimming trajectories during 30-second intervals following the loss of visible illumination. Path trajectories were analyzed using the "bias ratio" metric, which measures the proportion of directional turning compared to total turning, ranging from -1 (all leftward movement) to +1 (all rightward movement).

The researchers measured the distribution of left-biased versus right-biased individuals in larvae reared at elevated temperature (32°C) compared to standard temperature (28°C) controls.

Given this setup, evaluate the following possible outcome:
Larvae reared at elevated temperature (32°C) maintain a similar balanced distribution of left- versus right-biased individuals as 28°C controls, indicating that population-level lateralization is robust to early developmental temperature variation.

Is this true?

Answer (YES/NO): NO